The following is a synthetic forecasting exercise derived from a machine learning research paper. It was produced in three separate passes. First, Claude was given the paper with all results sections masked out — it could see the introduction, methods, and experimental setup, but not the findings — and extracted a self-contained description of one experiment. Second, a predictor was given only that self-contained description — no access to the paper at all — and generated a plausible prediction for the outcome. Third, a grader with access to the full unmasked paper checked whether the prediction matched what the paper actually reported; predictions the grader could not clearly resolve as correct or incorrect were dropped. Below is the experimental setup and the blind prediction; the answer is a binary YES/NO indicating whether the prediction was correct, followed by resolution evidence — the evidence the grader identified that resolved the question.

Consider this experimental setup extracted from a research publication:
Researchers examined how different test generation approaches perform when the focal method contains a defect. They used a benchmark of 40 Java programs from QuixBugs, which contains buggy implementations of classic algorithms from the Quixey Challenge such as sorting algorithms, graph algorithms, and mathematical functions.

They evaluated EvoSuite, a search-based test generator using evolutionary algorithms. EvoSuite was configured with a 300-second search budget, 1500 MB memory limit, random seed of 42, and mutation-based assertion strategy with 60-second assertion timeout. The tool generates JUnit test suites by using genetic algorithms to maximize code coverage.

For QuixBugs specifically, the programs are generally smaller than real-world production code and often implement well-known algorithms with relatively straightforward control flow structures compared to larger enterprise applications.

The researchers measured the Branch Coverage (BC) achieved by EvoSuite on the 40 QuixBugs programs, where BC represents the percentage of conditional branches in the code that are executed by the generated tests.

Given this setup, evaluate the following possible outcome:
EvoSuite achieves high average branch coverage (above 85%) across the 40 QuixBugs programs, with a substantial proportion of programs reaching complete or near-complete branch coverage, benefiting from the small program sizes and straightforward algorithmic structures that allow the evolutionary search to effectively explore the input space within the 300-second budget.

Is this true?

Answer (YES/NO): YES